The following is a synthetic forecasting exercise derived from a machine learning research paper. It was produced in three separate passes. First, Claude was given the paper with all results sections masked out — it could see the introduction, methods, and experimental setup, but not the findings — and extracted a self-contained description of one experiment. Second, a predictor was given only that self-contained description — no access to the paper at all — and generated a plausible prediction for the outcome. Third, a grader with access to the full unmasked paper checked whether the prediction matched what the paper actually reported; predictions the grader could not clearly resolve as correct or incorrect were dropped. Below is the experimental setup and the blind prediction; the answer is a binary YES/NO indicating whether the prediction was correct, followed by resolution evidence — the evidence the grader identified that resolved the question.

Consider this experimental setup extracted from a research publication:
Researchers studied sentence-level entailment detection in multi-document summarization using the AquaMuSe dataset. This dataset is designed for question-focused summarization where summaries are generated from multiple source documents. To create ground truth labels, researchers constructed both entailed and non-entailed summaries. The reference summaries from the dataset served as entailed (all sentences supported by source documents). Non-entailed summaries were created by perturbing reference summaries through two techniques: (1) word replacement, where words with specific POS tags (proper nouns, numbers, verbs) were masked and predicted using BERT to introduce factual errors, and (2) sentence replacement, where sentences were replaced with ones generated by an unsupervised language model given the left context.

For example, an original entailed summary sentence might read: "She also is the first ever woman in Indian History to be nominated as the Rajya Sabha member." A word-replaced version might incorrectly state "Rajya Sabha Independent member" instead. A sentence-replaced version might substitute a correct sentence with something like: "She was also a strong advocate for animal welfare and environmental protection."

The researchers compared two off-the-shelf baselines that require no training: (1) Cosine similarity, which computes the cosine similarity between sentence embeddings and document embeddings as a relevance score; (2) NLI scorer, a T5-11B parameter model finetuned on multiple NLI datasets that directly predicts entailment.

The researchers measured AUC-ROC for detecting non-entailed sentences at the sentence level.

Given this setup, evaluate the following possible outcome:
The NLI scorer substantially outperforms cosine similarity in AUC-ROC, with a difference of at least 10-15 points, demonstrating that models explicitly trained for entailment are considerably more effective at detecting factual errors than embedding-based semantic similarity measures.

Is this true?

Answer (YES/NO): YES